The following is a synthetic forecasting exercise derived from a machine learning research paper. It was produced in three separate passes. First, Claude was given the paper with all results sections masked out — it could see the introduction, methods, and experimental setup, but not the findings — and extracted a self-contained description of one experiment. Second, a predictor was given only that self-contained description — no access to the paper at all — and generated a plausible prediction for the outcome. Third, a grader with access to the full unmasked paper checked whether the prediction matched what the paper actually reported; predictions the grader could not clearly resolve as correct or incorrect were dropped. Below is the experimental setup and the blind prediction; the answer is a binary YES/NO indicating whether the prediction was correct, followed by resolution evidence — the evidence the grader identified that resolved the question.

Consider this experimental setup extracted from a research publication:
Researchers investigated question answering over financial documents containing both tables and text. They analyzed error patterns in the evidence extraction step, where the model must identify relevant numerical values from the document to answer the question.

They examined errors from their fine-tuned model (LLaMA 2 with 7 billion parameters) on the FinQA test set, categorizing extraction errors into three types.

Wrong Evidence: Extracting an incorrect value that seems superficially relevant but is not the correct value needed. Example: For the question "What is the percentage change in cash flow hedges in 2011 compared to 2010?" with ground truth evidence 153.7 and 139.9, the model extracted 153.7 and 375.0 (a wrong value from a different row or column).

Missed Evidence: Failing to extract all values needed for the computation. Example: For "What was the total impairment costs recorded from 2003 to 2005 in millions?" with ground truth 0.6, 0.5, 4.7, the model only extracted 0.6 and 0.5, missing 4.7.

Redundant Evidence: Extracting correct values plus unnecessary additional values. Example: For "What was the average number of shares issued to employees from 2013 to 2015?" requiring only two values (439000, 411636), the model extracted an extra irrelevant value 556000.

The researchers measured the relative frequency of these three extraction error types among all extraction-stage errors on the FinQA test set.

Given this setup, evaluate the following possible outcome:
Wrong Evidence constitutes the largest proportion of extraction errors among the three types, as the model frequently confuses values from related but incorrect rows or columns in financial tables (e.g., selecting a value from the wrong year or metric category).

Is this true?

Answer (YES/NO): YES